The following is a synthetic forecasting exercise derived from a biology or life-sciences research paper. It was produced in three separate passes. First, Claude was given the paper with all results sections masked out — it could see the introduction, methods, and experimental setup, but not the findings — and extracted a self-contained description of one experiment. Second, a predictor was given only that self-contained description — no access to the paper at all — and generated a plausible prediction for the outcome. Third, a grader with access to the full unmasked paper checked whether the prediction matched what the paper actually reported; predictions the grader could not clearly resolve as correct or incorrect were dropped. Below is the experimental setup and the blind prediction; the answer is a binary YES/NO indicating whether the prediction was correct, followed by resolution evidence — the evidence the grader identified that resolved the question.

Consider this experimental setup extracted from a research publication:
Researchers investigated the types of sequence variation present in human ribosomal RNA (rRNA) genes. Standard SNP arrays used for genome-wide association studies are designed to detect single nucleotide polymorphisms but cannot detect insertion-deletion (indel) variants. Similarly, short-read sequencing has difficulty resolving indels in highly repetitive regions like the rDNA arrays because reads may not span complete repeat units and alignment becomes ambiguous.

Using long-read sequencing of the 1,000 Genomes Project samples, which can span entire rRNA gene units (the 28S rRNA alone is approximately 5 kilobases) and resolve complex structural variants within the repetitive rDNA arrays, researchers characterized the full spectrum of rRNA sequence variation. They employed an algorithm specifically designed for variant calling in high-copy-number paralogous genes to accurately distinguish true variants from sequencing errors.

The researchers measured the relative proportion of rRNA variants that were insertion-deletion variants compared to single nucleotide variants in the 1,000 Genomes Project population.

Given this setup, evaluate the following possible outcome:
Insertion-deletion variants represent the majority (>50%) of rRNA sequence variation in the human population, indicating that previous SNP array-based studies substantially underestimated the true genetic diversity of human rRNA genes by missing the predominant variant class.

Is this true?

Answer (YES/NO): YES